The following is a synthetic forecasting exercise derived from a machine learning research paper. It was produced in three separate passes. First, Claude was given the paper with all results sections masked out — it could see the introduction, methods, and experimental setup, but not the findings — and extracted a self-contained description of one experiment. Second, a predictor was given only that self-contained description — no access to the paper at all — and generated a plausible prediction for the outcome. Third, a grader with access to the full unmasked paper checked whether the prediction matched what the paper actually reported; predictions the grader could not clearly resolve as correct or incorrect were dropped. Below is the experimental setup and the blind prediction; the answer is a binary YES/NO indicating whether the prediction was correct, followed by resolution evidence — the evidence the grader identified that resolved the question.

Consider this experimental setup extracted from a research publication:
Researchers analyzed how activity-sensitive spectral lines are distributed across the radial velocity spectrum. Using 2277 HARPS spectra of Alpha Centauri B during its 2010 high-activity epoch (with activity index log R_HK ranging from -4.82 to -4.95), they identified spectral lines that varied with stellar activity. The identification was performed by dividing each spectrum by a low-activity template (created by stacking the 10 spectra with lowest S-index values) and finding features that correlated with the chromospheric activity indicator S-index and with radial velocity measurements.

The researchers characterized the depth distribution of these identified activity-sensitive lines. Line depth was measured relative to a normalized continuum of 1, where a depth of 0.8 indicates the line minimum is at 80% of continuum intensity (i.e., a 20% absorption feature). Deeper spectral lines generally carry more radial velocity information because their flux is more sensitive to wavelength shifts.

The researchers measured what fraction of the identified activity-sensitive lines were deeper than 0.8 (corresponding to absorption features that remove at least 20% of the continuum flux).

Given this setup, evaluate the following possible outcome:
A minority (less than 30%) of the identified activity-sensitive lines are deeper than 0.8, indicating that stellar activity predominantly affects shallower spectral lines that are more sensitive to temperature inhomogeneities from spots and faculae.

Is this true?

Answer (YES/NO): NO